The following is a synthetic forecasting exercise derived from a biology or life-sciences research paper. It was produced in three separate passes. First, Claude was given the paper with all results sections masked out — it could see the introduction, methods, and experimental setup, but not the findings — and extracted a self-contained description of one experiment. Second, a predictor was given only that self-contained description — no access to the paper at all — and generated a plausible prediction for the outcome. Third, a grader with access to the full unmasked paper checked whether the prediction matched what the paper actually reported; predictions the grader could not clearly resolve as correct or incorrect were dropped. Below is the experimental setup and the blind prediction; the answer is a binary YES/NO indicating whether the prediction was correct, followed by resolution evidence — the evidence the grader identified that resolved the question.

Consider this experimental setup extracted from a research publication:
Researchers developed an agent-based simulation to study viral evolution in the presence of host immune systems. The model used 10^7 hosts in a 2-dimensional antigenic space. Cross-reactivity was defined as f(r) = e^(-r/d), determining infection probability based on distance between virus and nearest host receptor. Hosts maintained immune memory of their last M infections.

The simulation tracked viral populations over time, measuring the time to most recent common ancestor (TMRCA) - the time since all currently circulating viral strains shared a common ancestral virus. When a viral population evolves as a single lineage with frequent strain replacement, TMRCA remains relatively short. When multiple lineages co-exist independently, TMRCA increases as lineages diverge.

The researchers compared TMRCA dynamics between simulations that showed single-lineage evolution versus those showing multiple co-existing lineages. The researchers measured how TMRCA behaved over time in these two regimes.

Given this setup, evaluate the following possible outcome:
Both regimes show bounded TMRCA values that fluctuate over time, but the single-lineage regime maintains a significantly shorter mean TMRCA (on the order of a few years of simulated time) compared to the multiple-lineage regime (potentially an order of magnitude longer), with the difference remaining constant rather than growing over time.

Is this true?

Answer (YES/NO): NO